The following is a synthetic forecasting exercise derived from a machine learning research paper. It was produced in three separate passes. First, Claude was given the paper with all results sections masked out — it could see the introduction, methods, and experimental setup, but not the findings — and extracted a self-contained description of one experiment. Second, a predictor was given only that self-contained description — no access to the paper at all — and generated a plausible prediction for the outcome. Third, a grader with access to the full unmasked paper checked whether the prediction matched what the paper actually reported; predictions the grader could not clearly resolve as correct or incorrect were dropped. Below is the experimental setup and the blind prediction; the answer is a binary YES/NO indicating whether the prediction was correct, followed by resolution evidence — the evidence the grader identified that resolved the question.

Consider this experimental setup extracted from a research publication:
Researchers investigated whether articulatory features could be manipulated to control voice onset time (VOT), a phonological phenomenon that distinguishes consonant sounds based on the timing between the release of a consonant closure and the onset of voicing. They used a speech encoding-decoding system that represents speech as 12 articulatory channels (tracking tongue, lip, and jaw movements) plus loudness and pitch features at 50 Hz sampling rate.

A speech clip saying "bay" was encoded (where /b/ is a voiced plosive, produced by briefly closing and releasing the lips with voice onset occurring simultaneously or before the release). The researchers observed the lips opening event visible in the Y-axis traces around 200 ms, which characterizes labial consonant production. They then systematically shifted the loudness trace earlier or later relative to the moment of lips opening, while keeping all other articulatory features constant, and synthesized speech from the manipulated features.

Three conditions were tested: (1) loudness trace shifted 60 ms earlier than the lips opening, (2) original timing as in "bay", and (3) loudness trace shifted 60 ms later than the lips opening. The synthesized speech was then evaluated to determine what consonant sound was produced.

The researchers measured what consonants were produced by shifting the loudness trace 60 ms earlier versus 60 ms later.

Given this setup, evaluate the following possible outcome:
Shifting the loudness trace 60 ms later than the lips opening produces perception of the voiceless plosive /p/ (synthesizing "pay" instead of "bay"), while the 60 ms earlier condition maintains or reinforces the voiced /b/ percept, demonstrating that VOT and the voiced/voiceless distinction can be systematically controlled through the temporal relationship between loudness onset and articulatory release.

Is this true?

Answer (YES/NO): NO